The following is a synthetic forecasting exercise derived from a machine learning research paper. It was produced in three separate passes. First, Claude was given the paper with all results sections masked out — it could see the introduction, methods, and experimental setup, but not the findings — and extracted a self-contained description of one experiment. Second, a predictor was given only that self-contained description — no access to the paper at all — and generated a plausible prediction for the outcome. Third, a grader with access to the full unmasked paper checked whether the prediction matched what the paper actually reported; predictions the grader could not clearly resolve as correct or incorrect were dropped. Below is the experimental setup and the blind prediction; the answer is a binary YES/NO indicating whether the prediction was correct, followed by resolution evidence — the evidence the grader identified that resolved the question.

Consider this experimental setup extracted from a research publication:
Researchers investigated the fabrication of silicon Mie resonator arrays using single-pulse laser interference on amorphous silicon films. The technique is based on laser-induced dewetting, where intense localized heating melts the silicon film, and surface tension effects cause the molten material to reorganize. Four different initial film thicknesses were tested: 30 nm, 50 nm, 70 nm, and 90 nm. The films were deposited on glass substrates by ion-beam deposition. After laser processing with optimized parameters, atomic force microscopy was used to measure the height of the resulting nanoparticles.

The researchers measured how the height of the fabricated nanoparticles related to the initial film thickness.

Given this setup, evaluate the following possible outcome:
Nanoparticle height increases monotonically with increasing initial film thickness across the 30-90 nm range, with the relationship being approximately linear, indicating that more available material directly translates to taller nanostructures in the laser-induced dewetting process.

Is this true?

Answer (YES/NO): NO